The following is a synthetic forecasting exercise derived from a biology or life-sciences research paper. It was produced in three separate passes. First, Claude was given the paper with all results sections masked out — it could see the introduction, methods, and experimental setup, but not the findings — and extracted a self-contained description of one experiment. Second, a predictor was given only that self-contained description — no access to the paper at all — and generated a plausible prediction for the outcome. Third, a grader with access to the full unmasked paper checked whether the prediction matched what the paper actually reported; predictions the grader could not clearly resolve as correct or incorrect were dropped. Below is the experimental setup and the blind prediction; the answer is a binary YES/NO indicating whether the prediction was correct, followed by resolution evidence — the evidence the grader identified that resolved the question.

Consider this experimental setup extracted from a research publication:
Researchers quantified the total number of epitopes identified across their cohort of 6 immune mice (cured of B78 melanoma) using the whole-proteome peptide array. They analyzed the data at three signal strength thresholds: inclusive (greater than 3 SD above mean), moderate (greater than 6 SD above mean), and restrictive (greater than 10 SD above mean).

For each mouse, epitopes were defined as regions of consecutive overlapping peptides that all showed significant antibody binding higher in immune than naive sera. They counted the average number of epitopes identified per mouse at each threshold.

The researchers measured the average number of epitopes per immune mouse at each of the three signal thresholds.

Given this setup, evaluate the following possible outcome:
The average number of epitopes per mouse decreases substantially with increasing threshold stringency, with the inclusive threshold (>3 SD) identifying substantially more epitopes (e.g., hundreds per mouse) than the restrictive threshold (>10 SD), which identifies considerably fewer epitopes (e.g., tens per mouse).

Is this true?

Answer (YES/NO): NO